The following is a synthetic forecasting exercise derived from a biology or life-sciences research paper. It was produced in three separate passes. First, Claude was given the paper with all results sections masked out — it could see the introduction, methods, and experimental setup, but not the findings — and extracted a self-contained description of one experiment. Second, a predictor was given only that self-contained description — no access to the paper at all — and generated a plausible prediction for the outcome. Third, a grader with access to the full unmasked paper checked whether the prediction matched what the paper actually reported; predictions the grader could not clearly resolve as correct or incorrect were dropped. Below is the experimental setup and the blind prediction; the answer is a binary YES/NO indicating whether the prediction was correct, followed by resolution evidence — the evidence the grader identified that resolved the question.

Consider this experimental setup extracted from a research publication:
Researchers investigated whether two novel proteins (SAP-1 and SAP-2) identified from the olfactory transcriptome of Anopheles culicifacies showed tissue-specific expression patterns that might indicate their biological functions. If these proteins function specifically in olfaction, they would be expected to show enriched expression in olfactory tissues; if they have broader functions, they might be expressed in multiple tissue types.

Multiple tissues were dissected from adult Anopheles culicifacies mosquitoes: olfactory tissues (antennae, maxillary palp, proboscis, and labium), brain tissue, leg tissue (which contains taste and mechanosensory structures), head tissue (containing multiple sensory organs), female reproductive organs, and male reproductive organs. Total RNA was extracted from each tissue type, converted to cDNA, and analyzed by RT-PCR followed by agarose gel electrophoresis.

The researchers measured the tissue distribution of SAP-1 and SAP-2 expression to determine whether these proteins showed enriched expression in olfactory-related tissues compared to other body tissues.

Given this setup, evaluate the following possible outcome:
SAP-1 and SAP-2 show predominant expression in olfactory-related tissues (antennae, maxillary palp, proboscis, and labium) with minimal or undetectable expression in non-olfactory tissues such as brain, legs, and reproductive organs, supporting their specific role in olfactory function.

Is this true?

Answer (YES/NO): NO